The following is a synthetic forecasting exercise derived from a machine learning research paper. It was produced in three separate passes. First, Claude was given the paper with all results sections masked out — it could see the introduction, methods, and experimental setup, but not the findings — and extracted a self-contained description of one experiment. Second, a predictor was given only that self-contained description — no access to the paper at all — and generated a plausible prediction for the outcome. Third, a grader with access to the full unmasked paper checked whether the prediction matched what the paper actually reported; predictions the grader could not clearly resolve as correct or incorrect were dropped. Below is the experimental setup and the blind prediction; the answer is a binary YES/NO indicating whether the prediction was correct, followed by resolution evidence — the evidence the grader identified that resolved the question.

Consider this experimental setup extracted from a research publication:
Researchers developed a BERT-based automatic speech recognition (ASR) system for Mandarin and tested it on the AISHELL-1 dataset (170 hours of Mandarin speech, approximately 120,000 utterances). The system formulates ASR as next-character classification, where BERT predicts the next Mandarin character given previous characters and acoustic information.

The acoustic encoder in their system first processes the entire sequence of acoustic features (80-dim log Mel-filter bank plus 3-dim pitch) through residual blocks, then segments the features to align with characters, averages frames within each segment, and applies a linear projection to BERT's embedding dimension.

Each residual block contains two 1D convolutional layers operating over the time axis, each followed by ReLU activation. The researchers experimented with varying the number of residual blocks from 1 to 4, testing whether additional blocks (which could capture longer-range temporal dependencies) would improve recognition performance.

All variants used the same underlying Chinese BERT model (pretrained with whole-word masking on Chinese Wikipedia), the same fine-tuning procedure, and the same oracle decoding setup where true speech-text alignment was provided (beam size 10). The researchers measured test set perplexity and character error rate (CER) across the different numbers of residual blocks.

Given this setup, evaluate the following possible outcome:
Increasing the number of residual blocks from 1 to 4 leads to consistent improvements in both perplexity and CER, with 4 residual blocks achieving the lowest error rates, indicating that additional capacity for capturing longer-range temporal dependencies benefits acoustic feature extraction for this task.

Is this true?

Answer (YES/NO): NO